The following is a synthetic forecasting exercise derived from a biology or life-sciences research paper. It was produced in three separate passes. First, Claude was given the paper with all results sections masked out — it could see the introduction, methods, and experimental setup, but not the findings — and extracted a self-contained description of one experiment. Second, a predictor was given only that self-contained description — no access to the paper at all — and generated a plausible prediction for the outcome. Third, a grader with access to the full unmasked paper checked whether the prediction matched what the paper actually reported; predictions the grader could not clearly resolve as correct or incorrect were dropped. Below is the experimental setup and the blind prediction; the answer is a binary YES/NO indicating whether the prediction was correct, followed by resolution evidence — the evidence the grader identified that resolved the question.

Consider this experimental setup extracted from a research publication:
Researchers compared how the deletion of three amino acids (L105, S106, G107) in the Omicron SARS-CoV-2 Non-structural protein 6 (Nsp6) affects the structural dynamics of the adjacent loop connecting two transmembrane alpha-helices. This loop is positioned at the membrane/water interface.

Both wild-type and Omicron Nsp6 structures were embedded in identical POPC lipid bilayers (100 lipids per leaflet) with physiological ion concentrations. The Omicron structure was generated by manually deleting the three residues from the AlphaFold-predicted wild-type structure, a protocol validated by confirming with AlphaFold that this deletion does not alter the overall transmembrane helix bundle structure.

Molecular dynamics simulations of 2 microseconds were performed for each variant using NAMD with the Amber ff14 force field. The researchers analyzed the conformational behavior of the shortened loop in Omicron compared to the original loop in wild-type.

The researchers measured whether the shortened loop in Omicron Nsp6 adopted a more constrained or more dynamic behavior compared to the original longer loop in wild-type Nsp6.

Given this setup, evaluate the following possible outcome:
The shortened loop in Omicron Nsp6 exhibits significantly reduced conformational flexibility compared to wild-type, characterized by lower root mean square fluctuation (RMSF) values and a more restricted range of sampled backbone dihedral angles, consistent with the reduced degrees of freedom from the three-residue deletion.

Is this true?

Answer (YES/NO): NO